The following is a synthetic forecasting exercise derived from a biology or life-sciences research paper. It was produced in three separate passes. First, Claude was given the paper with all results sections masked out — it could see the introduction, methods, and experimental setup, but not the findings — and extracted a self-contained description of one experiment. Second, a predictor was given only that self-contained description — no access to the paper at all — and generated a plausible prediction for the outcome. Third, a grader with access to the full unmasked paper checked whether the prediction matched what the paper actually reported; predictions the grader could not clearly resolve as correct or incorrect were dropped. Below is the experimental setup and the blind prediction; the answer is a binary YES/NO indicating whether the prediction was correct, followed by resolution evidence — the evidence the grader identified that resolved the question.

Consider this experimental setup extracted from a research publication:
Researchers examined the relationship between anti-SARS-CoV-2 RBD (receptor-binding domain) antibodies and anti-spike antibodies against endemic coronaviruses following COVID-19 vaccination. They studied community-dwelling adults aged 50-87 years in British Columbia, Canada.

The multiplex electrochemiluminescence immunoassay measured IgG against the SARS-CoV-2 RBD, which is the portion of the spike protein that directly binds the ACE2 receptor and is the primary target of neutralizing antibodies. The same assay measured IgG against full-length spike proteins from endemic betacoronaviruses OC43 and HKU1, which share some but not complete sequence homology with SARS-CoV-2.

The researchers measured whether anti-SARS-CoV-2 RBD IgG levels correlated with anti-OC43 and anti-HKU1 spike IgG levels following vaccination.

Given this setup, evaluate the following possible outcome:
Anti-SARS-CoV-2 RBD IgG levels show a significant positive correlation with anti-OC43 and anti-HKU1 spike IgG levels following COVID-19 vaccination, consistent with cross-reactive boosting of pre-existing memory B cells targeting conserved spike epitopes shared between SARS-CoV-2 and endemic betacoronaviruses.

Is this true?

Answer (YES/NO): YES